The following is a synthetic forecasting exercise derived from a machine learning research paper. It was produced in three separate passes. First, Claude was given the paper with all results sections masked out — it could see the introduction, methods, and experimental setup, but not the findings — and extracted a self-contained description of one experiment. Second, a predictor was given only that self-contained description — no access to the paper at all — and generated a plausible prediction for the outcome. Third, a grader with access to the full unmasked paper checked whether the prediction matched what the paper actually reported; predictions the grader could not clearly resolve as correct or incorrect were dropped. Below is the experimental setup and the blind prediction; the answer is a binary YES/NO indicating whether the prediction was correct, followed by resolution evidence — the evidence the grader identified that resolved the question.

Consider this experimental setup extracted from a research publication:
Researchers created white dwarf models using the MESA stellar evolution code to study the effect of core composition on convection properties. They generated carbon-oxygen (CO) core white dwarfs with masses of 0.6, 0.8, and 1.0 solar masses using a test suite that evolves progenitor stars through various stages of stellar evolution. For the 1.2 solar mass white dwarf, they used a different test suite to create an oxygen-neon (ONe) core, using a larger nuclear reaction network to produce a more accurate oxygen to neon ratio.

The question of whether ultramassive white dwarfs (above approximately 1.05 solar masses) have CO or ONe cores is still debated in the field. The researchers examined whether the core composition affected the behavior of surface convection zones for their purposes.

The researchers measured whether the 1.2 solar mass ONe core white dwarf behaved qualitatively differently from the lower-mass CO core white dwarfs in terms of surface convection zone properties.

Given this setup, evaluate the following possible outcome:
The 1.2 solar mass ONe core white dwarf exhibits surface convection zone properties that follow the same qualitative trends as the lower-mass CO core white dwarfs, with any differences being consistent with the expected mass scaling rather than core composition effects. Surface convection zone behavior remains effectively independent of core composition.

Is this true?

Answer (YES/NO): YES